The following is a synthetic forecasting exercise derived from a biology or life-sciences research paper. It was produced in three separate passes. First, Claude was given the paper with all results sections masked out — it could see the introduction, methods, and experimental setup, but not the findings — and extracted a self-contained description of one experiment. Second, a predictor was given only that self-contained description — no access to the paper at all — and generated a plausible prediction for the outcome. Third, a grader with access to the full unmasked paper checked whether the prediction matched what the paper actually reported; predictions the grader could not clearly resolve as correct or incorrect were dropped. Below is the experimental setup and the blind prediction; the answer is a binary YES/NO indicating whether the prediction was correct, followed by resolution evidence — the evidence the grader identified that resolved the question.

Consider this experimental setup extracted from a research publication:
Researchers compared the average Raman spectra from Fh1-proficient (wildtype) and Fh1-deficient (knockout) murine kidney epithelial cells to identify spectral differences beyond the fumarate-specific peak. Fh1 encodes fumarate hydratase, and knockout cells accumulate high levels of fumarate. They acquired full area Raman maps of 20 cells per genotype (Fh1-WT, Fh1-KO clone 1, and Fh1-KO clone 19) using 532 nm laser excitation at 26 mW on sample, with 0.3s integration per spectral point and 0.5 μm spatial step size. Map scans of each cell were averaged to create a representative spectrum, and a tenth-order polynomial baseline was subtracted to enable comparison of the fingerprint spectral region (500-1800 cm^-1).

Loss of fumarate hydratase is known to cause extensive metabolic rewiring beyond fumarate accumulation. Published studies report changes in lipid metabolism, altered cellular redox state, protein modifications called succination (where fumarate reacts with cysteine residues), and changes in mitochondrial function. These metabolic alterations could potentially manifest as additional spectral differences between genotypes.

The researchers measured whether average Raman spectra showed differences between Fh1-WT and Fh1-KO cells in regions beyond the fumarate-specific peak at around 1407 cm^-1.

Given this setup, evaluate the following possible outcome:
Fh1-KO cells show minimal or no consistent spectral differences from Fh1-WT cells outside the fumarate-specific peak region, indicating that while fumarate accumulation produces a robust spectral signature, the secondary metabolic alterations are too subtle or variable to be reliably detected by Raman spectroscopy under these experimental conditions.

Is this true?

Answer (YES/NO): NO